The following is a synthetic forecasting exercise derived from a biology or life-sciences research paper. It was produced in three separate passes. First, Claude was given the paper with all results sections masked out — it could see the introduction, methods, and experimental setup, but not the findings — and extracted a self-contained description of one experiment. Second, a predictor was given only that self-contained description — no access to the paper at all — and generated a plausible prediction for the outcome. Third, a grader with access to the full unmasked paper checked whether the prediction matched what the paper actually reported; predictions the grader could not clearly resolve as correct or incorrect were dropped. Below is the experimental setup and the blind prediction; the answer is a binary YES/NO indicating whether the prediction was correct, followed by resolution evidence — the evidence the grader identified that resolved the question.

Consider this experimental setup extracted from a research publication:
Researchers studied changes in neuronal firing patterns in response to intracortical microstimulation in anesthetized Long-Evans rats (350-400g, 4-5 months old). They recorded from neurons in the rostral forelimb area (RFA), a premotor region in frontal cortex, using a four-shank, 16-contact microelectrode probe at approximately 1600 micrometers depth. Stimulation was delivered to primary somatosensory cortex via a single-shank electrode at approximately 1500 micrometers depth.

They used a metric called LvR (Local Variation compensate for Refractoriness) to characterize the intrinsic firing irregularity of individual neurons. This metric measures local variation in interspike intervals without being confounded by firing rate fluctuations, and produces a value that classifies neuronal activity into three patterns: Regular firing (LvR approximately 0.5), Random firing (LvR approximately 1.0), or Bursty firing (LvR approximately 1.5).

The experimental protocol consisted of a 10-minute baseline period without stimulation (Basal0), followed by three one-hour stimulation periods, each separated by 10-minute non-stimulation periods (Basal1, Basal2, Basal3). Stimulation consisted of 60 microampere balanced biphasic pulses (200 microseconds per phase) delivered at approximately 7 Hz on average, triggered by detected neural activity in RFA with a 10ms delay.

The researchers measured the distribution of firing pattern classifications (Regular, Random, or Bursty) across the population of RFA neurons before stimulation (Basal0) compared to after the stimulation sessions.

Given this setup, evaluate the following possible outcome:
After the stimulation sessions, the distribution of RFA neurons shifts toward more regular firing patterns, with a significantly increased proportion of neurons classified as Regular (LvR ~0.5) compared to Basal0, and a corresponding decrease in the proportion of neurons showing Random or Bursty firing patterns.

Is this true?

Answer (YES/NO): NO